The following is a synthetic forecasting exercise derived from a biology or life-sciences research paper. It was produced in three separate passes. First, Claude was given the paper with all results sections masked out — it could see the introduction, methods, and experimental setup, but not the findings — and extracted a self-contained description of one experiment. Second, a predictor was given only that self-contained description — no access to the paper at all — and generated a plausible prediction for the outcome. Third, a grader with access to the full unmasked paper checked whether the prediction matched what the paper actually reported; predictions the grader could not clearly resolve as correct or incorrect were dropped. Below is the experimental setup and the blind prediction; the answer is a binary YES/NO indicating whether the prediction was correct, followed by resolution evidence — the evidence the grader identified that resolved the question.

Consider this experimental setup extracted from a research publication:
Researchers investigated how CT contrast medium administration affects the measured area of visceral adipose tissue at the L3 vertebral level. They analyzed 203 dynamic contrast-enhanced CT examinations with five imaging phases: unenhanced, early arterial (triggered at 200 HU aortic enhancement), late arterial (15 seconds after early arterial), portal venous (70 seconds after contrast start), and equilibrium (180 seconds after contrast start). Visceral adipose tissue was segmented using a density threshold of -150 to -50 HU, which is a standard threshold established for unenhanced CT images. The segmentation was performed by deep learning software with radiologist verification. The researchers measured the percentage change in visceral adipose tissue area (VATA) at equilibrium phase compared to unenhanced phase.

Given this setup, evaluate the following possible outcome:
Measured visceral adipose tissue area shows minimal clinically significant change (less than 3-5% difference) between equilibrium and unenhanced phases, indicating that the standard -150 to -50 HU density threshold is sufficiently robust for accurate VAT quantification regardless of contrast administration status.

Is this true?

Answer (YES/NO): NO